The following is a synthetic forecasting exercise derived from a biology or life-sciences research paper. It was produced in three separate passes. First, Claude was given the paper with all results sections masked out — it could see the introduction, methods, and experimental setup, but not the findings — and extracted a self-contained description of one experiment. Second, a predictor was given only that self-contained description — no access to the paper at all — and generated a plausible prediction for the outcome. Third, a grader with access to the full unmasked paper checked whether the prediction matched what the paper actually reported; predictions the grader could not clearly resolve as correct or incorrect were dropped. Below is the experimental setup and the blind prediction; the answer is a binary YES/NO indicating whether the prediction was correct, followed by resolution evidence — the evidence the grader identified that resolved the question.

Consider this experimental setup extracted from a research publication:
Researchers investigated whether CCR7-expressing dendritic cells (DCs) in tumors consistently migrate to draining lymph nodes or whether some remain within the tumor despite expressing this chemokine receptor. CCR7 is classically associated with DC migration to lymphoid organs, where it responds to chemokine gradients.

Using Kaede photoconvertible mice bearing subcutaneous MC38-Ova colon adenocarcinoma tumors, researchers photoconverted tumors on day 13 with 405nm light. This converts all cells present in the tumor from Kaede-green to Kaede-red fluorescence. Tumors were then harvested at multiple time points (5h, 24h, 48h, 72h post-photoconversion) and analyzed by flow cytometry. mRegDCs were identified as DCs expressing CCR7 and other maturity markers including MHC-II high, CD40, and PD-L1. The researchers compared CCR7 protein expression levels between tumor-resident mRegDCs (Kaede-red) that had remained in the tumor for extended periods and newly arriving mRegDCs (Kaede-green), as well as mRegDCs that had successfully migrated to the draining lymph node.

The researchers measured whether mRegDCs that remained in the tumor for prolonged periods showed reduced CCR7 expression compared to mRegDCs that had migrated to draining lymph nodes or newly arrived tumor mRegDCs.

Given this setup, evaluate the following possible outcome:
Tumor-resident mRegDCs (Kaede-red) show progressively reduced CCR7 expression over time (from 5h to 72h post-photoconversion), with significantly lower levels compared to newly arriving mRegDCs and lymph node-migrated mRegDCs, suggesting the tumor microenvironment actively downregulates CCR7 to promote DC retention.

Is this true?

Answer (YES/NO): NO